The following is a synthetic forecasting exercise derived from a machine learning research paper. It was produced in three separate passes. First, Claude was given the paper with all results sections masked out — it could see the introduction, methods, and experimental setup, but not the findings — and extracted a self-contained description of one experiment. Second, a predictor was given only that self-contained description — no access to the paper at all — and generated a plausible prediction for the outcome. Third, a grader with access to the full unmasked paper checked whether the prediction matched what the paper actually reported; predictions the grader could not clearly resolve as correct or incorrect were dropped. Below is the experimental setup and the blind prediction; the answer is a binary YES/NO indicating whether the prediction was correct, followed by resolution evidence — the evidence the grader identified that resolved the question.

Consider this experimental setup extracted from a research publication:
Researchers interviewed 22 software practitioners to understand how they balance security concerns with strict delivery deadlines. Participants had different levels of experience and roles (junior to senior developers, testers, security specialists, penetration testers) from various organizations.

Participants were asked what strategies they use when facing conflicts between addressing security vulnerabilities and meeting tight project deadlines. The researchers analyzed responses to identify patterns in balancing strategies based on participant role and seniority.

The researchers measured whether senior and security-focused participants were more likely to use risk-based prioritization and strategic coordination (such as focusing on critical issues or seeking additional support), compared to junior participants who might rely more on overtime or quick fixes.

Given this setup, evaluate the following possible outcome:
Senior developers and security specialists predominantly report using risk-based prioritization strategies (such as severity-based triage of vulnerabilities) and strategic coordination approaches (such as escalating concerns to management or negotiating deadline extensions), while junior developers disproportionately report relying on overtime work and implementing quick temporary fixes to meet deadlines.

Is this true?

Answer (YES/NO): YES